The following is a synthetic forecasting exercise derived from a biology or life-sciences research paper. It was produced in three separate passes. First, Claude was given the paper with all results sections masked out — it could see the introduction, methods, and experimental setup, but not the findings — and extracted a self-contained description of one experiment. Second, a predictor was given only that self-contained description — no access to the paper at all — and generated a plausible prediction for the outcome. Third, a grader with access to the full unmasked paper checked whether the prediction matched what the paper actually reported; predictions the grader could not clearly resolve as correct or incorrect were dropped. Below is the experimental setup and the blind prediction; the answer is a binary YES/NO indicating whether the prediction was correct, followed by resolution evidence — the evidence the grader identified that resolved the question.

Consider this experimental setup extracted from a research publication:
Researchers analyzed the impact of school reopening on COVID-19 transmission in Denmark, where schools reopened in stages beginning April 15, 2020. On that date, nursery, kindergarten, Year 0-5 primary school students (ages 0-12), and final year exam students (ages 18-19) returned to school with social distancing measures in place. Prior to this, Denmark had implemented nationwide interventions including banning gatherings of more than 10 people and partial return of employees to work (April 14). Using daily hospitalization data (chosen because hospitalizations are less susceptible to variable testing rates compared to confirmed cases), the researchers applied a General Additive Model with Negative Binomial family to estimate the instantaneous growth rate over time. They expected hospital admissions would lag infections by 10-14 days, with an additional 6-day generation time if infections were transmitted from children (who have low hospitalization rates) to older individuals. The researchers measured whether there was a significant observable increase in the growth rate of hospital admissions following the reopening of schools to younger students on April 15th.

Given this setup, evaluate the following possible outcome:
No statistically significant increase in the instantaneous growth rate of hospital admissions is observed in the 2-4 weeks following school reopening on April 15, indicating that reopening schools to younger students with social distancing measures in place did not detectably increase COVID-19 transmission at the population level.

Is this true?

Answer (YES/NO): YES